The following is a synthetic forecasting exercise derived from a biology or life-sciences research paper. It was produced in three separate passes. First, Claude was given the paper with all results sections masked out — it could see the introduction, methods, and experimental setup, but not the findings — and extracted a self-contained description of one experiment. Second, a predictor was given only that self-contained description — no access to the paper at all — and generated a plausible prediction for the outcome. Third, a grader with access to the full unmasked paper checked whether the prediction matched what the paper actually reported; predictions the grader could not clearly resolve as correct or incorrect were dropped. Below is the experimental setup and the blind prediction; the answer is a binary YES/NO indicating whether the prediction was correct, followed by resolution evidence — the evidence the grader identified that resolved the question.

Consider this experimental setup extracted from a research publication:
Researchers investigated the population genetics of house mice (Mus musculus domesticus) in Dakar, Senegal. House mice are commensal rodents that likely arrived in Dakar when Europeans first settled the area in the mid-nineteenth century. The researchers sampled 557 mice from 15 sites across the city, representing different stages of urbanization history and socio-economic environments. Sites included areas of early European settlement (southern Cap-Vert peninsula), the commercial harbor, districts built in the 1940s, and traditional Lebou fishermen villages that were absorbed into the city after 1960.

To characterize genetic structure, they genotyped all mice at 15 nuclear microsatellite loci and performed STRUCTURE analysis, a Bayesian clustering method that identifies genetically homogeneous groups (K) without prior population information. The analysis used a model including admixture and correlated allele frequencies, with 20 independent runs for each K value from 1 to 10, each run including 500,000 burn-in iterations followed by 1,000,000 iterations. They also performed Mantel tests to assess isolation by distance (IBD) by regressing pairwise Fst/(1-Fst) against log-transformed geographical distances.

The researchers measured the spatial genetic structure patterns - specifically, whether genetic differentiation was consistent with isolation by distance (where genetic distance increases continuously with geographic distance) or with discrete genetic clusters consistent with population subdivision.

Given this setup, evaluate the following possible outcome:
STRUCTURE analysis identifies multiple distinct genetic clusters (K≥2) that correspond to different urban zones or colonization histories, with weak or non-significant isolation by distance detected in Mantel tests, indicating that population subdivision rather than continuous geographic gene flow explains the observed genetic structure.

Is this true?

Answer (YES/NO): NO